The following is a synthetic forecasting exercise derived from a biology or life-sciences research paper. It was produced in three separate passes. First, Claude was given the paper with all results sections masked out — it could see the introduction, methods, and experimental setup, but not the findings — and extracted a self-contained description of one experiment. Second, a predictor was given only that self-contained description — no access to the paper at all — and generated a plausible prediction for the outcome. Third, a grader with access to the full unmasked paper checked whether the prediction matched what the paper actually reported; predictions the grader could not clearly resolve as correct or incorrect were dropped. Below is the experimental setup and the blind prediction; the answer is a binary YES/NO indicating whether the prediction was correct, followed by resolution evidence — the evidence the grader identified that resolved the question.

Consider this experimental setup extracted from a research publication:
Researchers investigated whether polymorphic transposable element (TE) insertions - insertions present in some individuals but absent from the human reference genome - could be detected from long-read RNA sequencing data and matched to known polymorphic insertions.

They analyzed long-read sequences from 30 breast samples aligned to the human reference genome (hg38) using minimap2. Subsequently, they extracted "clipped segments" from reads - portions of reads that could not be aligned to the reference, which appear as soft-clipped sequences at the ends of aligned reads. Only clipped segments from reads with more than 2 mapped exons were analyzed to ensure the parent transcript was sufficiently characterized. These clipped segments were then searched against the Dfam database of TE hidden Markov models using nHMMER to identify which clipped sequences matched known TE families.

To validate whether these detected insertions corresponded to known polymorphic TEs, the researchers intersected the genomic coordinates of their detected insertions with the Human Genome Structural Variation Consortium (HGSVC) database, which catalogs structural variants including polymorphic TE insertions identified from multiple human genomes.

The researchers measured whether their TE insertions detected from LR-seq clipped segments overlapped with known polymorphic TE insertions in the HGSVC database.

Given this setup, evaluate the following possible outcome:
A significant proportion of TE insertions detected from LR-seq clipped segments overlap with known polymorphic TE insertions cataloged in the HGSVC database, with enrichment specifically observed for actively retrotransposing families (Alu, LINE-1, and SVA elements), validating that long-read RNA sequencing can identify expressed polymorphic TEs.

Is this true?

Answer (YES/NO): NO